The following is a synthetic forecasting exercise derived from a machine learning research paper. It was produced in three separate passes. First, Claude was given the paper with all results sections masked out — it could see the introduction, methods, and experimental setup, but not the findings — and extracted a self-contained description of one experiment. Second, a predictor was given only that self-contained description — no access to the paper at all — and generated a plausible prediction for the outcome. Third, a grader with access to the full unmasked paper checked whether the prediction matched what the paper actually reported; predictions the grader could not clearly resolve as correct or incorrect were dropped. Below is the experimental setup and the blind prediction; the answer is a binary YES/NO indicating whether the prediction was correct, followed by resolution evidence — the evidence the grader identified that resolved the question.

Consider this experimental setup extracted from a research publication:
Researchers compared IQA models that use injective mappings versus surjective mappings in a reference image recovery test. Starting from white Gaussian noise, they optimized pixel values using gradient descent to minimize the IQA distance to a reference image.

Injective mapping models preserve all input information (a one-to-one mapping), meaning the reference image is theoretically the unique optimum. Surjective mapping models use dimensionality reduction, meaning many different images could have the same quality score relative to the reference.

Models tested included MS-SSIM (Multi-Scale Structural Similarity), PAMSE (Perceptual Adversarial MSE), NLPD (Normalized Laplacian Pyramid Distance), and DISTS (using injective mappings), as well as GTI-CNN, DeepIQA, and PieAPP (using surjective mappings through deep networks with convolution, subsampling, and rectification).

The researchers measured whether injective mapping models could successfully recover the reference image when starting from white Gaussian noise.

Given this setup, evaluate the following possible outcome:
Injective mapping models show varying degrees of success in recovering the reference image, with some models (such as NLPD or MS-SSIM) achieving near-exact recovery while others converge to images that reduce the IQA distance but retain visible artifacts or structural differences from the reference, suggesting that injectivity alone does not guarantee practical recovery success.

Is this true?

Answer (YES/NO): NO